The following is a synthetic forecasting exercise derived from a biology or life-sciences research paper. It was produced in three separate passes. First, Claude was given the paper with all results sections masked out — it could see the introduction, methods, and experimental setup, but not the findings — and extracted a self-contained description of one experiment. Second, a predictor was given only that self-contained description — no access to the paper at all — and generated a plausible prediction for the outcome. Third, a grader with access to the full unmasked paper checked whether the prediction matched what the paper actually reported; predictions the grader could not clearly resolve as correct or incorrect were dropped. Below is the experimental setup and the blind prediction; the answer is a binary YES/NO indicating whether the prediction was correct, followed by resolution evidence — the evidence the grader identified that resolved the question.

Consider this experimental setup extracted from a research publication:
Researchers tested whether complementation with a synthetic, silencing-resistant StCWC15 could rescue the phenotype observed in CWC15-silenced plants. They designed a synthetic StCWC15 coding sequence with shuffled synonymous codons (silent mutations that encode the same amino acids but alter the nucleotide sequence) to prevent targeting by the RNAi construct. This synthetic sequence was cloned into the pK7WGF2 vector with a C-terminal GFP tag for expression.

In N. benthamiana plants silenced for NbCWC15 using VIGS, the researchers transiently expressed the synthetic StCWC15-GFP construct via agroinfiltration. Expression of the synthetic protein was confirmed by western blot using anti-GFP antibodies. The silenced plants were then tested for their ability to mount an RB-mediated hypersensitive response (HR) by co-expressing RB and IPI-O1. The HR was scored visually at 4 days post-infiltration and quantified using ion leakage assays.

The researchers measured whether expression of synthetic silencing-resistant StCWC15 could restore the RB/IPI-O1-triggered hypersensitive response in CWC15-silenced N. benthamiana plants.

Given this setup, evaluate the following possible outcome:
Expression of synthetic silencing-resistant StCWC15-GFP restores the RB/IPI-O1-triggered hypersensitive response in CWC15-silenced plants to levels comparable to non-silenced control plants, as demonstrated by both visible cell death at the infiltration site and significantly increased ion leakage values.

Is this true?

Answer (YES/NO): YES